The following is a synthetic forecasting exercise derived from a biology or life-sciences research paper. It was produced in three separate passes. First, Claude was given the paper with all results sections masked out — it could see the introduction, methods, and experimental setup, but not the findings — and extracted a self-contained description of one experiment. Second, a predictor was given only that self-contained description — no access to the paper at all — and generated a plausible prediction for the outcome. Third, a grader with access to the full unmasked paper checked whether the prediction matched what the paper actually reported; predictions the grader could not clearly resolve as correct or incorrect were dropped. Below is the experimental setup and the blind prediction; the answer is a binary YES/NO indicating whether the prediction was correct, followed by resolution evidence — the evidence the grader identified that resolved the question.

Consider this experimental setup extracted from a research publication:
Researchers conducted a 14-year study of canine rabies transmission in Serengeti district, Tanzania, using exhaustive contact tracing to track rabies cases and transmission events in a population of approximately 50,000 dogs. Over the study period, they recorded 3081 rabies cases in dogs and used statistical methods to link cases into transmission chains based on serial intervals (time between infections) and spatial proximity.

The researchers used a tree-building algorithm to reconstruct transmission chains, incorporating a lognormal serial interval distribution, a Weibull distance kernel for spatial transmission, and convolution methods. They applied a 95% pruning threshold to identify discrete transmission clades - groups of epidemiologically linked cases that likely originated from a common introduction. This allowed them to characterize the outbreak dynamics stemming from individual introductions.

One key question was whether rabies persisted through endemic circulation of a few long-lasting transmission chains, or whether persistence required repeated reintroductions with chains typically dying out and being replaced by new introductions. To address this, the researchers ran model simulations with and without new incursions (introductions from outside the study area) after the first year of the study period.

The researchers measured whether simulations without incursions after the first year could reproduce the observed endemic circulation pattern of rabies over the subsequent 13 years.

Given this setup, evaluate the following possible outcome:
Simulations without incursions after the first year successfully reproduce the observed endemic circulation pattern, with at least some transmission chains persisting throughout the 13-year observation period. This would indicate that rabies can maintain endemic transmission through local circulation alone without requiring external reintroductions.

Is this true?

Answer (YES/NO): NO